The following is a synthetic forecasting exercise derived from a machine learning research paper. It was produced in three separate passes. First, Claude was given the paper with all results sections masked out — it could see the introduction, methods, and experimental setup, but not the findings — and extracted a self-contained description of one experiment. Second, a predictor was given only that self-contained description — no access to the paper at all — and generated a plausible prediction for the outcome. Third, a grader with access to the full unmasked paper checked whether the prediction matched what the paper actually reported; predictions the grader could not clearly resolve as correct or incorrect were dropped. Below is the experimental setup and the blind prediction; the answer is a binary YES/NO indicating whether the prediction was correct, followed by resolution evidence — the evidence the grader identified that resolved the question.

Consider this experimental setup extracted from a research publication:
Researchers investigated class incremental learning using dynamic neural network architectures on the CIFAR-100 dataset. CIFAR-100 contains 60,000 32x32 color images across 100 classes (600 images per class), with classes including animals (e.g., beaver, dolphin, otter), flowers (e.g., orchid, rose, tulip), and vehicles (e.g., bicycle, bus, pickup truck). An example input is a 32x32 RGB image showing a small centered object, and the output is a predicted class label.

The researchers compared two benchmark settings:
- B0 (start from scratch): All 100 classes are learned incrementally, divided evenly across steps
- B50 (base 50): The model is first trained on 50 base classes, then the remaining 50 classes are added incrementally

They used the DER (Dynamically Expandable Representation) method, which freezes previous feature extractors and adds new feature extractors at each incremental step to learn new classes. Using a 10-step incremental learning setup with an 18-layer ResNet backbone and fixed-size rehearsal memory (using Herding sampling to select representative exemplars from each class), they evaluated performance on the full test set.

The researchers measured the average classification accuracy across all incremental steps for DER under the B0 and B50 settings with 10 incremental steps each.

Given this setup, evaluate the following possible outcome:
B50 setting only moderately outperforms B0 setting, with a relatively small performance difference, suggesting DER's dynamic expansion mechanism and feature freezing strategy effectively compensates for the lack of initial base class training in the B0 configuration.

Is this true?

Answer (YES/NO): NO